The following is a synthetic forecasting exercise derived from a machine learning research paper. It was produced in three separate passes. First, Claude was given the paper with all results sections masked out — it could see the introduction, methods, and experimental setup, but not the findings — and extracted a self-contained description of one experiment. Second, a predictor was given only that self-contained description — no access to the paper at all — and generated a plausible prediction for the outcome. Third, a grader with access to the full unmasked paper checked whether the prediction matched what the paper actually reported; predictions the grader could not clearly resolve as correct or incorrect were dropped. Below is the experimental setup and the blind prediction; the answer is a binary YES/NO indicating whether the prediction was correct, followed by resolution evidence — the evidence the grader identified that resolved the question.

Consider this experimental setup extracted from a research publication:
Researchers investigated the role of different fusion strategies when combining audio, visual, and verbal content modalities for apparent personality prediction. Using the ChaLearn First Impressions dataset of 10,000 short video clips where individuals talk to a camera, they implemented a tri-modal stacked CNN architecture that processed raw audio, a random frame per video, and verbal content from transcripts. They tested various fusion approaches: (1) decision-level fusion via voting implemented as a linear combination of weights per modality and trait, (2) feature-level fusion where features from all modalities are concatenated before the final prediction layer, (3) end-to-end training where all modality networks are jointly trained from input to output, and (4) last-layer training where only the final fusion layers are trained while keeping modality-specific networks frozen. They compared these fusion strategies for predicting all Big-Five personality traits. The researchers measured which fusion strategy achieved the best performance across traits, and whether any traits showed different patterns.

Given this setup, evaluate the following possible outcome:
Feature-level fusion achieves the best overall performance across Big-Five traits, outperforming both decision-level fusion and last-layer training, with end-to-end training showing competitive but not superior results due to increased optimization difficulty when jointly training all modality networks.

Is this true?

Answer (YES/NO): NO